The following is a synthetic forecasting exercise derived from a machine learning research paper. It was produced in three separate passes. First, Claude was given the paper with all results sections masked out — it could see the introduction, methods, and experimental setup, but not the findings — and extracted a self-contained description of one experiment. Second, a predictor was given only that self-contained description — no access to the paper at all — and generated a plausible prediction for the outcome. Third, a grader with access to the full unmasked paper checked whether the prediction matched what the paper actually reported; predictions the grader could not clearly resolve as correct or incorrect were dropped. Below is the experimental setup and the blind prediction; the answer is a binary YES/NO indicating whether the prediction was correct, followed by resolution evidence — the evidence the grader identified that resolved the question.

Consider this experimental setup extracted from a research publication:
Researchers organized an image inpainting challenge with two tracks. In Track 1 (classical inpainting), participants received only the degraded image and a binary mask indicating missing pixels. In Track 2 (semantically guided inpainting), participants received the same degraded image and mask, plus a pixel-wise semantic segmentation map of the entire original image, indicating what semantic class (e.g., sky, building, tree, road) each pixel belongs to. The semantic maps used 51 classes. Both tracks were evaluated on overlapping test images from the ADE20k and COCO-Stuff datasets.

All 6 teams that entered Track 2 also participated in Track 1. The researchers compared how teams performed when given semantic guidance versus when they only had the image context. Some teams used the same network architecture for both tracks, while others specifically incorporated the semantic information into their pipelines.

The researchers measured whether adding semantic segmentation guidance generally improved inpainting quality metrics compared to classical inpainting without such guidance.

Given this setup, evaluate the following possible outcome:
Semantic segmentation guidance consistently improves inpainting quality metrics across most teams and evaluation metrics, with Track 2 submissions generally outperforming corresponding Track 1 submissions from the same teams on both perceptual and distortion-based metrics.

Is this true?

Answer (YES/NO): NO